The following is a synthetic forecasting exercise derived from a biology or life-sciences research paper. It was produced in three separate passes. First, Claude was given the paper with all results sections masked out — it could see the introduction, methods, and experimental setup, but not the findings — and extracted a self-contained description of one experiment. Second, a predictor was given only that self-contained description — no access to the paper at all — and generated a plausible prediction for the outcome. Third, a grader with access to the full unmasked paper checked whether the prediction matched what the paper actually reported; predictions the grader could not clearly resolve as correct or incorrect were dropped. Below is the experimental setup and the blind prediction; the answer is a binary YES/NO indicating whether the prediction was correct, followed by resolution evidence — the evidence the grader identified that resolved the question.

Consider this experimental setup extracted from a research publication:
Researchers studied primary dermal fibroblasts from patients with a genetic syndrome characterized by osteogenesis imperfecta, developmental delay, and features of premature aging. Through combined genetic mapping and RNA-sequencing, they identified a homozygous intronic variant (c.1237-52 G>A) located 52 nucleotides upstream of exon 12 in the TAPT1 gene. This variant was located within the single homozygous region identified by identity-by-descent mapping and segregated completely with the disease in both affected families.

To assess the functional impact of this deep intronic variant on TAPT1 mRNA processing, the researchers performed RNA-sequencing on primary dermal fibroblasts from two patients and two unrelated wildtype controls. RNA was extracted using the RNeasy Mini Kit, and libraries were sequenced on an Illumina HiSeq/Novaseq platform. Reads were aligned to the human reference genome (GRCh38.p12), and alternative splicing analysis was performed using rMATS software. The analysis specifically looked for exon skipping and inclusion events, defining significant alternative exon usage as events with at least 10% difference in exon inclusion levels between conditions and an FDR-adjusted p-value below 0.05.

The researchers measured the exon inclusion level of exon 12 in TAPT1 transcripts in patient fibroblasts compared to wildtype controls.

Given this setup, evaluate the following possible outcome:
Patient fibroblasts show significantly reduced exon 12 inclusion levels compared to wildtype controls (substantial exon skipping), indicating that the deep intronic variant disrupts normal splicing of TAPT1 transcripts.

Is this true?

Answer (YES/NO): YES